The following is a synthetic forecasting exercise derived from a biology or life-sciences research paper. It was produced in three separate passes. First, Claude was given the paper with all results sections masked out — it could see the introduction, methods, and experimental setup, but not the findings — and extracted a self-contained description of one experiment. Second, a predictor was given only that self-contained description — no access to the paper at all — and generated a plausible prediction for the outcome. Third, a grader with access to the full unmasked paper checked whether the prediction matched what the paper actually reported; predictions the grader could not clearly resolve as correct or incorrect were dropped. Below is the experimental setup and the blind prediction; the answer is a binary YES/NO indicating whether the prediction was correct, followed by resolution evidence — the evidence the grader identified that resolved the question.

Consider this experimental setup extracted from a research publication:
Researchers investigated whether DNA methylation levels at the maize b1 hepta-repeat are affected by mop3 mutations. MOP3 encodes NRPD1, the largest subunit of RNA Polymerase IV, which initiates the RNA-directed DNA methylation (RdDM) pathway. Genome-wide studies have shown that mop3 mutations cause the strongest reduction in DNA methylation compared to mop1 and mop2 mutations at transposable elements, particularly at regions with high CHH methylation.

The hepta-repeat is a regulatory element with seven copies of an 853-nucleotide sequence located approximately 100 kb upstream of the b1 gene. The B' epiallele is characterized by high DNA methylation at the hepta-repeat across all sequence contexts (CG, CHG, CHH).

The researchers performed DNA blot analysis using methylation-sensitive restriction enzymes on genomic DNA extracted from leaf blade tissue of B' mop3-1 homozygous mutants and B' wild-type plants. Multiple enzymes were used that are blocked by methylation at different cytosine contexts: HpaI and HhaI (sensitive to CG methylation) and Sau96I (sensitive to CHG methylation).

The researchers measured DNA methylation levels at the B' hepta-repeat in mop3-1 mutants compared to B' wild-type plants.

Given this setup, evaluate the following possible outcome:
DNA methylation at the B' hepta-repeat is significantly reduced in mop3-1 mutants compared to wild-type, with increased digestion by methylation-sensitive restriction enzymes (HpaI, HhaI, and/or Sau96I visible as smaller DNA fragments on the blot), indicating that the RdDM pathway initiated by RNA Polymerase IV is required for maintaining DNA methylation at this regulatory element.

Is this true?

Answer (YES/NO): NO